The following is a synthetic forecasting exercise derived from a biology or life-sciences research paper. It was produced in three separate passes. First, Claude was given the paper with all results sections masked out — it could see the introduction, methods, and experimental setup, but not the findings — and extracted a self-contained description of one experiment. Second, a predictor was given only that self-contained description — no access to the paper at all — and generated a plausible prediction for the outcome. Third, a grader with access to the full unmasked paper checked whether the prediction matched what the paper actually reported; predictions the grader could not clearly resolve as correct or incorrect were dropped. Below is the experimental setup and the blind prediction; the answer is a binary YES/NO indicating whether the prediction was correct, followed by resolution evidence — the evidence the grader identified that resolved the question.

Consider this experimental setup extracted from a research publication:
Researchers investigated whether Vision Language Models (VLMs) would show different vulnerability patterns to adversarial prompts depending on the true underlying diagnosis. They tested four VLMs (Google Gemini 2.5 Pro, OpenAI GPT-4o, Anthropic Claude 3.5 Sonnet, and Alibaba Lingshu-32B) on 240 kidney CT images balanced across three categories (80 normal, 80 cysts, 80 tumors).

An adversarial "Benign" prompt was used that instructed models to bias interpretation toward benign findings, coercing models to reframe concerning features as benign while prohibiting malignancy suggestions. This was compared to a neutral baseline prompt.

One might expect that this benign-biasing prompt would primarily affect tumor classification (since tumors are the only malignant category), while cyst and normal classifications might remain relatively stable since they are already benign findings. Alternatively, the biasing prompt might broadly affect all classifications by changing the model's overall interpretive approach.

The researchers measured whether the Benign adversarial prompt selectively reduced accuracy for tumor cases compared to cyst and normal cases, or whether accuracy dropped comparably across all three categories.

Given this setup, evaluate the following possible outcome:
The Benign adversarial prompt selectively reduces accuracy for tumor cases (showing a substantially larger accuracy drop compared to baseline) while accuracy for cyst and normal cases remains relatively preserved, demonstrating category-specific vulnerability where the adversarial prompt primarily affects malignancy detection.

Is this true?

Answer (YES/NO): NO